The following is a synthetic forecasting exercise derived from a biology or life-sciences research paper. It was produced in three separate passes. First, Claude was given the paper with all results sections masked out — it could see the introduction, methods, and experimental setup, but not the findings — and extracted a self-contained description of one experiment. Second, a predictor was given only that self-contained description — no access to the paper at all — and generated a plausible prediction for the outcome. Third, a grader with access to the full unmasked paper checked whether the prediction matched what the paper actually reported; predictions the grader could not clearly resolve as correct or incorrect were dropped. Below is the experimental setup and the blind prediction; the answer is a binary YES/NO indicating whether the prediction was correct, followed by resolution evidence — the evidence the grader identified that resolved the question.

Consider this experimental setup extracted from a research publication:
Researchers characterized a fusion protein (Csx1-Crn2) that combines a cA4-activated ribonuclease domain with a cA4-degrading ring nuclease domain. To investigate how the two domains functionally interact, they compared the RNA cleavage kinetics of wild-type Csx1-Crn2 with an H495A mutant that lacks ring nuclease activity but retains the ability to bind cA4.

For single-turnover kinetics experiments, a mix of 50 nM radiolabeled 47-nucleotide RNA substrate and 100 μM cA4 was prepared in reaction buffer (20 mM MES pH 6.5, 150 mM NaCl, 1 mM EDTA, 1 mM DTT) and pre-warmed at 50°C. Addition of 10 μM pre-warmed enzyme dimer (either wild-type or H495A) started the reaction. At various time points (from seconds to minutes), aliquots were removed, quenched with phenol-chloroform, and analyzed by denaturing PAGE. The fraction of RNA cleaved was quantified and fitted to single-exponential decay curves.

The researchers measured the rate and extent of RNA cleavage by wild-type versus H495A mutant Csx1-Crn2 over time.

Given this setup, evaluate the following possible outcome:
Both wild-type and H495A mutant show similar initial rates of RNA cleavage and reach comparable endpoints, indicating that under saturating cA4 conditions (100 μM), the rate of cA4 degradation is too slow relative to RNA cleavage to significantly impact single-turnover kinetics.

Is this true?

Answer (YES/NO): NO